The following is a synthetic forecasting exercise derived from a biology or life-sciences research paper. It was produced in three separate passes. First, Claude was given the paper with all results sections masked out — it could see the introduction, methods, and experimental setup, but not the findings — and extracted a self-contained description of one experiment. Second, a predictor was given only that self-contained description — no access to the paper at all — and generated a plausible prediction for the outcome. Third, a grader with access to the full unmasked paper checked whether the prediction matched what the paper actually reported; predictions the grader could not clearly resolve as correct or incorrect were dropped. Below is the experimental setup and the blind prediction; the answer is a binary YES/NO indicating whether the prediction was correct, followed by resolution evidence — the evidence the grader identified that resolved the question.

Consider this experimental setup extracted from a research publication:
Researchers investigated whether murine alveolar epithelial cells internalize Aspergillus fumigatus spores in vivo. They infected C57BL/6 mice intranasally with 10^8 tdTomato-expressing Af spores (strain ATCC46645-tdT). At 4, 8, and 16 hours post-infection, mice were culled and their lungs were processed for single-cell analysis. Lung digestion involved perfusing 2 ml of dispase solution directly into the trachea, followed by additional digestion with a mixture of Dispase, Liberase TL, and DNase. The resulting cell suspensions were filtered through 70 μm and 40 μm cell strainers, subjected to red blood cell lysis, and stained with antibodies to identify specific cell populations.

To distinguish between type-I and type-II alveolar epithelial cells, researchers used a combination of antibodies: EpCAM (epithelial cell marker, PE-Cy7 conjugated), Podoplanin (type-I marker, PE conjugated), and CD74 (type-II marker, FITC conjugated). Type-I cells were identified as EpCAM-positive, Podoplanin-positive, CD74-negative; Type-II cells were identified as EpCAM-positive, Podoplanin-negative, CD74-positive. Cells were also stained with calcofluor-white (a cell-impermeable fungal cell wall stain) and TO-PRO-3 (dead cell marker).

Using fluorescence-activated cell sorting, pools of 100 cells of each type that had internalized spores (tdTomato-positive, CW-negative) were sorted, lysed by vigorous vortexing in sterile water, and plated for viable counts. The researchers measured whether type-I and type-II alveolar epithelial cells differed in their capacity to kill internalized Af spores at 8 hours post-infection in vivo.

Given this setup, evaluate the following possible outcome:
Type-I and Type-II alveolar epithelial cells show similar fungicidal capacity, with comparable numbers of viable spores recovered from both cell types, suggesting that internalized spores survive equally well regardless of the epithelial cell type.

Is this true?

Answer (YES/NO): NO